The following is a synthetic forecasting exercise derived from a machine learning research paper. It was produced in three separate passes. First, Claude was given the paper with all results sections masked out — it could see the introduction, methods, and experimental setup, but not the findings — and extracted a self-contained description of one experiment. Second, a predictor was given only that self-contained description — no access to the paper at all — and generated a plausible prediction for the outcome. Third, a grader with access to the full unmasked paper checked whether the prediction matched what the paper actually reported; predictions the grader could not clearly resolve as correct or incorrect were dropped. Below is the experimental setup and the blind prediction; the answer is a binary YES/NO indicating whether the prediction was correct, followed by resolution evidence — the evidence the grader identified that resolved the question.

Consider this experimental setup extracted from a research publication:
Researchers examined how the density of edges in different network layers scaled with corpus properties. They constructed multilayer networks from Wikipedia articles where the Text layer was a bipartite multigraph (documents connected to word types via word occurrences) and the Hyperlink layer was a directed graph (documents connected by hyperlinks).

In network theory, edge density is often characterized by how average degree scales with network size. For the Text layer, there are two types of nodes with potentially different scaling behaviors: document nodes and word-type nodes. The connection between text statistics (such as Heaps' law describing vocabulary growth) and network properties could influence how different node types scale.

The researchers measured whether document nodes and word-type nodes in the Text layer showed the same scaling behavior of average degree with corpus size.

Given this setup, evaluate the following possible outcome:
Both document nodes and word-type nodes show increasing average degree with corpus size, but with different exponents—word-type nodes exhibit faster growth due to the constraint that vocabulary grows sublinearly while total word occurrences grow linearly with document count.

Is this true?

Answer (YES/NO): NO